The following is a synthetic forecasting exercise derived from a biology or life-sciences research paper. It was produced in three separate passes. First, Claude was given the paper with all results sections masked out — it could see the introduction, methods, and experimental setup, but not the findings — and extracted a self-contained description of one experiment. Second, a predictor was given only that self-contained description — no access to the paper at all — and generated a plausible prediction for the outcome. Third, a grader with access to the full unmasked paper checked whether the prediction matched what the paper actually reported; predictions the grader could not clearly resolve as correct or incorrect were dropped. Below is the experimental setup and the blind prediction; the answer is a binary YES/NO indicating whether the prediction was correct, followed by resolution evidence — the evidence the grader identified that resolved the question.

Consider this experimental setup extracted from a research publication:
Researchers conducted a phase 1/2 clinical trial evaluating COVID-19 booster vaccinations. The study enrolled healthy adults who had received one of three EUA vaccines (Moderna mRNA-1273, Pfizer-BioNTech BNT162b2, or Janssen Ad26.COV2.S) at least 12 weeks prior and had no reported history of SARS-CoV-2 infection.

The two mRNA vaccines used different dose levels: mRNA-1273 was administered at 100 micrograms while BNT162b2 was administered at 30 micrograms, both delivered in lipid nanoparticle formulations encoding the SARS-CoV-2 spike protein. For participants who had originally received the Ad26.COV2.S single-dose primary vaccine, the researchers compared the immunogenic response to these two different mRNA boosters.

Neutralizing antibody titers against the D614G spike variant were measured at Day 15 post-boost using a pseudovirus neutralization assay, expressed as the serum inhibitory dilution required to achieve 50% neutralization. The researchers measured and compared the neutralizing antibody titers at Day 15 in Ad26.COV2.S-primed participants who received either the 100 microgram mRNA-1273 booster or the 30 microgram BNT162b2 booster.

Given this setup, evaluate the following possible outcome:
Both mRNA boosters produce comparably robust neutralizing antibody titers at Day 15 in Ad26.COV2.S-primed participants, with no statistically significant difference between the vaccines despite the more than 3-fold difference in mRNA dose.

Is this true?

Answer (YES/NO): NO